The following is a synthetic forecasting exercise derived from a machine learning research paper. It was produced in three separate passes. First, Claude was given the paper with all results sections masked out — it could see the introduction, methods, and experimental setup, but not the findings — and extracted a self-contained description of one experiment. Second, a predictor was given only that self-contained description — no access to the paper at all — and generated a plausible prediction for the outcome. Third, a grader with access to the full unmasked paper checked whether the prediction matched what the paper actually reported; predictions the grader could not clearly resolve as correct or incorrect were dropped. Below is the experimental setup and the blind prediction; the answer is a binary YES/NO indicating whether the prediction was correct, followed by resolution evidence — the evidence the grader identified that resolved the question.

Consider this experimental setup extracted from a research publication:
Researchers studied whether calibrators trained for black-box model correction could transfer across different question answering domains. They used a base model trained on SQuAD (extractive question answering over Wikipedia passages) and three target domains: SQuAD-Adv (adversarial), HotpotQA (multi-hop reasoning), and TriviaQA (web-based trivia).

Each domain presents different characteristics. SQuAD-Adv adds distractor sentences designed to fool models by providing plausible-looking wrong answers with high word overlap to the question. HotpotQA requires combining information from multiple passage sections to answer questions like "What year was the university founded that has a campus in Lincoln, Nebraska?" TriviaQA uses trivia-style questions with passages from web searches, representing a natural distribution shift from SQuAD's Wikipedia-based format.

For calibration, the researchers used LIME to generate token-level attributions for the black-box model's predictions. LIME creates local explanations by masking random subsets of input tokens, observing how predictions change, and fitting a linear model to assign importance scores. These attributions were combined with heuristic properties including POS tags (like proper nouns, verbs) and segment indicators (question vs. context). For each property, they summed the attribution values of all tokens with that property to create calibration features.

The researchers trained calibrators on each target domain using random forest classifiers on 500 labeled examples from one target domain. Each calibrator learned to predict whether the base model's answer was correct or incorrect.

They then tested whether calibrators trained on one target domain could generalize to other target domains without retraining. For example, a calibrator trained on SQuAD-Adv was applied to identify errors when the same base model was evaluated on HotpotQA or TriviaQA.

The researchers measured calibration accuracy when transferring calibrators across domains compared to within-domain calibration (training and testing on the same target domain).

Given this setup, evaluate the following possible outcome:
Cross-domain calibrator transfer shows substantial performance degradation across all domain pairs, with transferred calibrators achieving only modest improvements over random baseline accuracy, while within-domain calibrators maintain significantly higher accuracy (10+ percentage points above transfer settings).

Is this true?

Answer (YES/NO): NO